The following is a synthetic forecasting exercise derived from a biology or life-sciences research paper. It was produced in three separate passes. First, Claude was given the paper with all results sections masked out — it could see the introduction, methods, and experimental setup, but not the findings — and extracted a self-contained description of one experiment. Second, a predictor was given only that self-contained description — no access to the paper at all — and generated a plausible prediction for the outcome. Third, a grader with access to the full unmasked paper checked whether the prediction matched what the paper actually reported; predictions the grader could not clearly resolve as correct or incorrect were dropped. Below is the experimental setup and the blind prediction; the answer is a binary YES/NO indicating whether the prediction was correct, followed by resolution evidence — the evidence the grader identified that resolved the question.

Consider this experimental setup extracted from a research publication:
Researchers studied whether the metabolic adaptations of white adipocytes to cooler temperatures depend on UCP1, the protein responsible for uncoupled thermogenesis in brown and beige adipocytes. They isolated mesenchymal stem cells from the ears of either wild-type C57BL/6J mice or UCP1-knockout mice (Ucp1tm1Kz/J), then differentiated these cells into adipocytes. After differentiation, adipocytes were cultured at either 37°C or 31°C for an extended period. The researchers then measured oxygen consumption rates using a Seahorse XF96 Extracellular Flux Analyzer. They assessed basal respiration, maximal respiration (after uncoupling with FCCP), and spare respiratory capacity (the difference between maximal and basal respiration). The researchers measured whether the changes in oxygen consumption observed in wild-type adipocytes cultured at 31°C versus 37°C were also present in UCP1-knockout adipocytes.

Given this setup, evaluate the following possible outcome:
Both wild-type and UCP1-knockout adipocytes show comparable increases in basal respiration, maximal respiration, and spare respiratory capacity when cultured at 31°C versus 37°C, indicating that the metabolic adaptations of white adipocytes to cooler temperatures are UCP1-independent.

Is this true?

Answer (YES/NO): YES